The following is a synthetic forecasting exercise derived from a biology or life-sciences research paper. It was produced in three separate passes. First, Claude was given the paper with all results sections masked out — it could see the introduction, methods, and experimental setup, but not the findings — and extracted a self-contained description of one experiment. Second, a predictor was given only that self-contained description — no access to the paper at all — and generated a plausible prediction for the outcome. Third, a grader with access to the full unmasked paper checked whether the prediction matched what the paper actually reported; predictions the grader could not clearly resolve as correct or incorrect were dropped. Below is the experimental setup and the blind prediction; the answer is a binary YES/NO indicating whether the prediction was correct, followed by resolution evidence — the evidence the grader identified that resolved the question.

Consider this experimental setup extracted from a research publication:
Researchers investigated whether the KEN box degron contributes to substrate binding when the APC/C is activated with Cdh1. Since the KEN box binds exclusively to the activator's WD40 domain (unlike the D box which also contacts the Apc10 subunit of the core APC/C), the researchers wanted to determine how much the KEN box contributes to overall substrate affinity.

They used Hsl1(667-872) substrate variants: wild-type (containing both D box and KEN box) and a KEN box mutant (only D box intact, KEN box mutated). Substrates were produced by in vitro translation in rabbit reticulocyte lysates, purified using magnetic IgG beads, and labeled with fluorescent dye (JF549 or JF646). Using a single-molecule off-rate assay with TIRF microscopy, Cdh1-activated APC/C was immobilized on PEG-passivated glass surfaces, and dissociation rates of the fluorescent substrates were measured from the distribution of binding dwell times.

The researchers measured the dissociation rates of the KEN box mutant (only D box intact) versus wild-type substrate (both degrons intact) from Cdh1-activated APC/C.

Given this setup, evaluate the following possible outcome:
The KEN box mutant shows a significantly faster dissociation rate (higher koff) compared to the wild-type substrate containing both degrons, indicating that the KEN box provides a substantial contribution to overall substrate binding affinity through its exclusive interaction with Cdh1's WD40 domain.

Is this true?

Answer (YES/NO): YES